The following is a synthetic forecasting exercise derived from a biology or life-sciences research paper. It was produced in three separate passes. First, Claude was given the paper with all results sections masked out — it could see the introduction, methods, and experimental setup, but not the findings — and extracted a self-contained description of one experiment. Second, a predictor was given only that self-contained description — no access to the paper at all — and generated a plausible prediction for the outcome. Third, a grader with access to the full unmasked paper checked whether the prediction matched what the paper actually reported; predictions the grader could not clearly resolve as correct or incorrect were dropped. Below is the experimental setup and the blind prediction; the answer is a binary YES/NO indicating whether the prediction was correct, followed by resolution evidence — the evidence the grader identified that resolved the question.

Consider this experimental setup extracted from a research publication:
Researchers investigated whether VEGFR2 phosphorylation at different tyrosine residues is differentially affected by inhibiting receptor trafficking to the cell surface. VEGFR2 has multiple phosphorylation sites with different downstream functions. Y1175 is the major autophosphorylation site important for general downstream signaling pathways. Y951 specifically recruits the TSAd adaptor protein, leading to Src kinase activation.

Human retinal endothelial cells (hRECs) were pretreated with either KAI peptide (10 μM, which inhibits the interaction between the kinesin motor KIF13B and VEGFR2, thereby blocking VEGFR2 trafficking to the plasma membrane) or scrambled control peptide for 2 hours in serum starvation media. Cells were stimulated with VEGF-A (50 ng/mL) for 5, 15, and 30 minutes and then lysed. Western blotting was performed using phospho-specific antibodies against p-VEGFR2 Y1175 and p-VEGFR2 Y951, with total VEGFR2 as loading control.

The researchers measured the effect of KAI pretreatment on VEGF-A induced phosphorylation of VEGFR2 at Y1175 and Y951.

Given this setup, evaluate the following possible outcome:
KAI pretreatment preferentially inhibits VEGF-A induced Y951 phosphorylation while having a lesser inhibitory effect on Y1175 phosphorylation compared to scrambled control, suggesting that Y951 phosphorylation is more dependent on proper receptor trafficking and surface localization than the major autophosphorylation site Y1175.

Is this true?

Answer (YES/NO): YES